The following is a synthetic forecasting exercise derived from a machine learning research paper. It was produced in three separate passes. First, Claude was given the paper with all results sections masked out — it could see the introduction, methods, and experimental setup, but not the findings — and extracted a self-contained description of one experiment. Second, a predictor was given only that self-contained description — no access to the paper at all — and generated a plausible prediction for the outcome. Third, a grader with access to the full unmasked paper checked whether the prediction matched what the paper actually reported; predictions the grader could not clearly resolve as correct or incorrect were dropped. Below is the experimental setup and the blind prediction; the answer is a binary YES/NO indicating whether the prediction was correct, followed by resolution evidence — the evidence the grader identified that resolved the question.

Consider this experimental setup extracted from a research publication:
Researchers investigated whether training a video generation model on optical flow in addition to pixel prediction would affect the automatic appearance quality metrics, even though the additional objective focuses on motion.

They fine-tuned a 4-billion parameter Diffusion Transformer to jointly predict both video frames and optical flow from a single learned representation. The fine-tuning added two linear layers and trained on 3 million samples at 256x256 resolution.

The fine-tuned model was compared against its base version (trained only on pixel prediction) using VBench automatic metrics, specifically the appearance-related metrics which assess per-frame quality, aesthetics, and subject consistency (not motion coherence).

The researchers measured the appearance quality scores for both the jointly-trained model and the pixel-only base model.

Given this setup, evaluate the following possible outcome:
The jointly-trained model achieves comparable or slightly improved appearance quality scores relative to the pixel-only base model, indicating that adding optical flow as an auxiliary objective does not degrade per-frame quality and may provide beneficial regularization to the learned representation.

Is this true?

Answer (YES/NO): YES